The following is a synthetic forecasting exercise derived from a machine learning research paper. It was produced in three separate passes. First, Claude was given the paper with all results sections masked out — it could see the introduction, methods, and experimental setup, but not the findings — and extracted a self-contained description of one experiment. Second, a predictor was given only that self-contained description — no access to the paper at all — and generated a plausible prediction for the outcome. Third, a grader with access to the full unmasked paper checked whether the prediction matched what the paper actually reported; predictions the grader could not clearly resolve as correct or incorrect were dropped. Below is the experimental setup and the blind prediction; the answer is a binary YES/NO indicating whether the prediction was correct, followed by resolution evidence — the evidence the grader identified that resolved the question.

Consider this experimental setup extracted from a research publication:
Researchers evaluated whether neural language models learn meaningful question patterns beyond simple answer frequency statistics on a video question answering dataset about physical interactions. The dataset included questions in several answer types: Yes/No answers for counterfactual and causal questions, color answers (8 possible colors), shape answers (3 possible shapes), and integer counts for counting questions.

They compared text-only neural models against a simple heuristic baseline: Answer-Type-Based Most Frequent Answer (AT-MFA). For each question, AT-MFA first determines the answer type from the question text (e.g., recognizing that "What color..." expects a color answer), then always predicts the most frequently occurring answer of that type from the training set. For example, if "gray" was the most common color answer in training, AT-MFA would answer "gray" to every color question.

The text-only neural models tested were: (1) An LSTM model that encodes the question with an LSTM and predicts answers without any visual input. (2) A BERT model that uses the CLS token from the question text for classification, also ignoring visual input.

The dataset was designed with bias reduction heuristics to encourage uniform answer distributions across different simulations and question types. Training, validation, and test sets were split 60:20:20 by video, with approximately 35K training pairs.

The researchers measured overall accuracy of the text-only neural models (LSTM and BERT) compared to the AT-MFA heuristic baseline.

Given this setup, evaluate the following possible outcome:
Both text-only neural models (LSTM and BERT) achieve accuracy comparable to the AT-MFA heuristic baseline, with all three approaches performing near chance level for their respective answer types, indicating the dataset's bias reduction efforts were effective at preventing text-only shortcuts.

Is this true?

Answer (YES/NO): NO